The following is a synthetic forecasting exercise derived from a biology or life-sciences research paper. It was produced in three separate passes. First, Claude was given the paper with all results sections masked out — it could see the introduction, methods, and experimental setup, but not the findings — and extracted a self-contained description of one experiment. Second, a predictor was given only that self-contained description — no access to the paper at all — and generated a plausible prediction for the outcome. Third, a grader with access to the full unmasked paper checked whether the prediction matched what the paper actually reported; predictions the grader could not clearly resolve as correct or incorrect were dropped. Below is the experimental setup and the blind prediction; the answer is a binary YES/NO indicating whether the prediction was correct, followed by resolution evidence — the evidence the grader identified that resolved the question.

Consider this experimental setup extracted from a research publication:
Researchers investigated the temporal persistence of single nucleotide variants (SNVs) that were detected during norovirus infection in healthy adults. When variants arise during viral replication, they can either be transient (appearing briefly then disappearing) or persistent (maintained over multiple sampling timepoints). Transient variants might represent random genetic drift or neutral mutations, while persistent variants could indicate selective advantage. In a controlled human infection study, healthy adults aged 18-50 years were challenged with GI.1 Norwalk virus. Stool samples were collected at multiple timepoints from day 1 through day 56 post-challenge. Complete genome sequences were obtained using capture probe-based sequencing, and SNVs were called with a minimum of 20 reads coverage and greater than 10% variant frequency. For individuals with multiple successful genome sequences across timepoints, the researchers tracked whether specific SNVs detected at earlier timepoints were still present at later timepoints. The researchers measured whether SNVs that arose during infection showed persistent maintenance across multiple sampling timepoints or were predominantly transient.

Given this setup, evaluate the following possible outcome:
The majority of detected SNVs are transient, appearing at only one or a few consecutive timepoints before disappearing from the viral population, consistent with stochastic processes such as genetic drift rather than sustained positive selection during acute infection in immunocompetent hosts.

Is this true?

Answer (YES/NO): NO